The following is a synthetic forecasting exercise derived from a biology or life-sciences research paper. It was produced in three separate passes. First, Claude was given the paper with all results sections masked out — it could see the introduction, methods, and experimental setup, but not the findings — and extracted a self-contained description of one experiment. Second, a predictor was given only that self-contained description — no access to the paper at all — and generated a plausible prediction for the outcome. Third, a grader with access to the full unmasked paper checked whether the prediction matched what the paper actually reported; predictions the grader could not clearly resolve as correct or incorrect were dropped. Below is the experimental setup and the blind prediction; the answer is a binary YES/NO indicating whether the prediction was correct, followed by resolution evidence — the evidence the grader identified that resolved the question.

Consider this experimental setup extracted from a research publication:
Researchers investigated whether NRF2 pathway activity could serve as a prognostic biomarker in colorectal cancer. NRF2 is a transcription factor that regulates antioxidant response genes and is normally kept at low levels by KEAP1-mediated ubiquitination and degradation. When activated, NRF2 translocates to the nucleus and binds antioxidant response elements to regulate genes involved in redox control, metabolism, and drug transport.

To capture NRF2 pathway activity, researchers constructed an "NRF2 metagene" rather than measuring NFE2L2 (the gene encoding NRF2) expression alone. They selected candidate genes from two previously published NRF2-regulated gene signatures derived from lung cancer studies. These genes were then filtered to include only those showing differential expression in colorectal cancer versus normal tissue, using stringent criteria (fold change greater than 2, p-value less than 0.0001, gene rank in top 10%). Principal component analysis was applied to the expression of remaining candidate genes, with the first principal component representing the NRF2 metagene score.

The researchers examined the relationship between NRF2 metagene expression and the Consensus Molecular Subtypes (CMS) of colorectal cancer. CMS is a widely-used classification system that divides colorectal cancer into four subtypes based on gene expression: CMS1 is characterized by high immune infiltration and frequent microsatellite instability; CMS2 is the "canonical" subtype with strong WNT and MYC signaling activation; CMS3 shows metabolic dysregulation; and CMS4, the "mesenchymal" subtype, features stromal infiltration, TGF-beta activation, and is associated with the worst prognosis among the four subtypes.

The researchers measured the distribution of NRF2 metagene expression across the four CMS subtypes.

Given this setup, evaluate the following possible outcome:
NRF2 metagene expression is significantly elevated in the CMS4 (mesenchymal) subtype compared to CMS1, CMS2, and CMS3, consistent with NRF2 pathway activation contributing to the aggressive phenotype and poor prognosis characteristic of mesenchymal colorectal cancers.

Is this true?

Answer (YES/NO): YES